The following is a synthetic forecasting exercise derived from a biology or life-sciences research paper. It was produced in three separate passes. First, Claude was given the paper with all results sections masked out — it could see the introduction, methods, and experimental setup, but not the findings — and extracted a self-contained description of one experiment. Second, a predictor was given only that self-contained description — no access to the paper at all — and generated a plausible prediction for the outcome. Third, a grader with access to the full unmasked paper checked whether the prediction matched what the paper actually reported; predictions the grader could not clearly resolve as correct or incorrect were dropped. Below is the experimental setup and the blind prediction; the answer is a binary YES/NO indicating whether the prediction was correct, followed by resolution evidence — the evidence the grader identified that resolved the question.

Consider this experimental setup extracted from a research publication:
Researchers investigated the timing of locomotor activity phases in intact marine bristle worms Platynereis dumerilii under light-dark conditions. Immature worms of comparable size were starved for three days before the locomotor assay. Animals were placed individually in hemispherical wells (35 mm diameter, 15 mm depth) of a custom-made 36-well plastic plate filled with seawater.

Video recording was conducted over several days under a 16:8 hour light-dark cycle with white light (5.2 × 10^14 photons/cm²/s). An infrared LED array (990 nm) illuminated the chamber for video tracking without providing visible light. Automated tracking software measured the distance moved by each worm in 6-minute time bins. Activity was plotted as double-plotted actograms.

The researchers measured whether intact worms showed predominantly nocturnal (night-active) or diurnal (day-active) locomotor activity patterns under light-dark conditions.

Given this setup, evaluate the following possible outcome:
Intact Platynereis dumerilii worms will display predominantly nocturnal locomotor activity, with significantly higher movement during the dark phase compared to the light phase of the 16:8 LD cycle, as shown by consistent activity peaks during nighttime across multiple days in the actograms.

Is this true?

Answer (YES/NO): YES